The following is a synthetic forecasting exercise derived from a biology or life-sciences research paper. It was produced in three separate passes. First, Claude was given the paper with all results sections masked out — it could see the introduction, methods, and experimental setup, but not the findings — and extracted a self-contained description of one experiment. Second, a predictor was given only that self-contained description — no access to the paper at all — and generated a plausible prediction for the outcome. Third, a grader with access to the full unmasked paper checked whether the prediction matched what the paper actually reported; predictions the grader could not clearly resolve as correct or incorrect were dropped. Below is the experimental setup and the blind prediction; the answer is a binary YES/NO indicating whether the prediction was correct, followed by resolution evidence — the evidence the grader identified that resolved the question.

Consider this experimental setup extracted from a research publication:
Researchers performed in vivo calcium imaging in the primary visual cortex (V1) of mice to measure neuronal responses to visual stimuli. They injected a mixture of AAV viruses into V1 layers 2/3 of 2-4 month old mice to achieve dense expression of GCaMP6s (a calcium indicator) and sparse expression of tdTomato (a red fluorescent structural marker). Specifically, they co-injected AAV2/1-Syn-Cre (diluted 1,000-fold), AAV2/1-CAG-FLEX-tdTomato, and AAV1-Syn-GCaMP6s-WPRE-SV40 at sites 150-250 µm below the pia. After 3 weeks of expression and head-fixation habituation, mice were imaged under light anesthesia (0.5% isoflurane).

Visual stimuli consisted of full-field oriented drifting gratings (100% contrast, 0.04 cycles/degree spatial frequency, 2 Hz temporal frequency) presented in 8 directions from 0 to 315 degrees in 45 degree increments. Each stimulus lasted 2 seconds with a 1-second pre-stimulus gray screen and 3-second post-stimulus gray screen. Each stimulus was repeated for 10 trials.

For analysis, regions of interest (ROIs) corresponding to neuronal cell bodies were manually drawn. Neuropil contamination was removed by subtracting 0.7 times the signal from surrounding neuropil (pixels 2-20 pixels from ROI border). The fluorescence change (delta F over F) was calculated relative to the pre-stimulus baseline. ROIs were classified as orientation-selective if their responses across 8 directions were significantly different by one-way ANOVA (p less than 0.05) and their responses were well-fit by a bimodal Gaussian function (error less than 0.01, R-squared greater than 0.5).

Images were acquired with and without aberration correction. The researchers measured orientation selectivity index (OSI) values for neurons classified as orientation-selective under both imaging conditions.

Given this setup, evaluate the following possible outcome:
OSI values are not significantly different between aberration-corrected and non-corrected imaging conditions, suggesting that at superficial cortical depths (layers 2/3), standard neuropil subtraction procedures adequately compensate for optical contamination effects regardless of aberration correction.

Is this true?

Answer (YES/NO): NO